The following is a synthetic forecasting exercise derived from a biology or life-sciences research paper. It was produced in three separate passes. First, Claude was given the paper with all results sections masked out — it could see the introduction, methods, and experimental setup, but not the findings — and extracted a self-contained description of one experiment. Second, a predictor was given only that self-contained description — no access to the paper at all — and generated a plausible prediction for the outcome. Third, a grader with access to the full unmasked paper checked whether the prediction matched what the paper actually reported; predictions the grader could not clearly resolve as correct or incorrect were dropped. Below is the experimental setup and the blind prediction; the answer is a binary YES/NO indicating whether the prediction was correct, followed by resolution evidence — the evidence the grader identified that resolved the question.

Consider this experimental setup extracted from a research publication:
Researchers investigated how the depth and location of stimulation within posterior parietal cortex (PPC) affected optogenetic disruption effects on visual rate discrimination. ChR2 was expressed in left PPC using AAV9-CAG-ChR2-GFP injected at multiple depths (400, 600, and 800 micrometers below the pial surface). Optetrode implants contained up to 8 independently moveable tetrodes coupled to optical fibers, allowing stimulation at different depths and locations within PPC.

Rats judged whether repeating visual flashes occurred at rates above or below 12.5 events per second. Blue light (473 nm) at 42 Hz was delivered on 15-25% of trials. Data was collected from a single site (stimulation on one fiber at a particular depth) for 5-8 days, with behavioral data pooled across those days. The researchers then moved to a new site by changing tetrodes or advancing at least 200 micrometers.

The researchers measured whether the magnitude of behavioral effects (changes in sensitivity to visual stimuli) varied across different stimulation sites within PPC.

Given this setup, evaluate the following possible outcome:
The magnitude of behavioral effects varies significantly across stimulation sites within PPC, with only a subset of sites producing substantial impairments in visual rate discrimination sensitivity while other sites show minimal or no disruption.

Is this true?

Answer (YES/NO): YES